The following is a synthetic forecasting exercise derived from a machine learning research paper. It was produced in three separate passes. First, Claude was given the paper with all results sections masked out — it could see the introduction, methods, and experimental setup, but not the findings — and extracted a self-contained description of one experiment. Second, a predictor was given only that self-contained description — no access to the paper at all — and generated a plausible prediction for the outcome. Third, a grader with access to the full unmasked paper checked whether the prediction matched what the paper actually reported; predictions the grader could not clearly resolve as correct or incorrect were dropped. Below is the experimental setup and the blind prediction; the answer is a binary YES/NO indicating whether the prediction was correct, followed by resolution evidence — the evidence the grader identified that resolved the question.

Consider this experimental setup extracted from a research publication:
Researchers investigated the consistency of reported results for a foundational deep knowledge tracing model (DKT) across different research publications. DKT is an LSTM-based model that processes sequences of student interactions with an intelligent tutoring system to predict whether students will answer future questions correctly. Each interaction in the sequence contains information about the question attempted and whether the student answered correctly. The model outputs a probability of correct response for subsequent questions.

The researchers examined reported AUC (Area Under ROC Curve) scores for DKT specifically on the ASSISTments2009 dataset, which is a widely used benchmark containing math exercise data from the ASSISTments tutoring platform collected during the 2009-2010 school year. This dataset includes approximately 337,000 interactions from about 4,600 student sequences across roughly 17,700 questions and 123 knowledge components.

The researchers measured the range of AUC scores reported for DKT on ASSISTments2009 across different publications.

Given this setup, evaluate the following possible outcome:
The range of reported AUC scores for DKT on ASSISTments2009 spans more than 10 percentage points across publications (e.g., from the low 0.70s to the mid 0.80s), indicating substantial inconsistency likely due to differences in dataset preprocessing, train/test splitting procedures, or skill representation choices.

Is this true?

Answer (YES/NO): NO